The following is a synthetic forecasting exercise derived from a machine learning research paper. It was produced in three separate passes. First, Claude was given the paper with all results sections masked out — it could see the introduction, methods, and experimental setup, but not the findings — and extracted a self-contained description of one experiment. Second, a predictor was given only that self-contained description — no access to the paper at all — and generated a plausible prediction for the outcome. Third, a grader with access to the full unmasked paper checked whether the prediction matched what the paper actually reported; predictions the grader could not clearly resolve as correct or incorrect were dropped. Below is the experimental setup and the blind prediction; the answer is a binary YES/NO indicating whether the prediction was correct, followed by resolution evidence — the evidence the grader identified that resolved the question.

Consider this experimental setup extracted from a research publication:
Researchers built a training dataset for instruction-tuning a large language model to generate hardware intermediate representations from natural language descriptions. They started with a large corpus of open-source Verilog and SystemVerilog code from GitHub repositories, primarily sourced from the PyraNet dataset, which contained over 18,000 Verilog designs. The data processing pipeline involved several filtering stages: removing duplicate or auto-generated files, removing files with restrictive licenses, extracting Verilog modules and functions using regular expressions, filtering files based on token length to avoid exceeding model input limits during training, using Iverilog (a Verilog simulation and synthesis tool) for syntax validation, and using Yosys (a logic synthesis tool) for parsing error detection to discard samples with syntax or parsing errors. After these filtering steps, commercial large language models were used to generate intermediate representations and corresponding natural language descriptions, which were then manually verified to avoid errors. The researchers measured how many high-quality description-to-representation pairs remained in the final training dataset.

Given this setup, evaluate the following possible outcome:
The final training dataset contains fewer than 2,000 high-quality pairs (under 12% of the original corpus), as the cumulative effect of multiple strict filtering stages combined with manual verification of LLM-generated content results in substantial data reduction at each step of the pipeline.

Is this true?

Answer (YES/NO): NO